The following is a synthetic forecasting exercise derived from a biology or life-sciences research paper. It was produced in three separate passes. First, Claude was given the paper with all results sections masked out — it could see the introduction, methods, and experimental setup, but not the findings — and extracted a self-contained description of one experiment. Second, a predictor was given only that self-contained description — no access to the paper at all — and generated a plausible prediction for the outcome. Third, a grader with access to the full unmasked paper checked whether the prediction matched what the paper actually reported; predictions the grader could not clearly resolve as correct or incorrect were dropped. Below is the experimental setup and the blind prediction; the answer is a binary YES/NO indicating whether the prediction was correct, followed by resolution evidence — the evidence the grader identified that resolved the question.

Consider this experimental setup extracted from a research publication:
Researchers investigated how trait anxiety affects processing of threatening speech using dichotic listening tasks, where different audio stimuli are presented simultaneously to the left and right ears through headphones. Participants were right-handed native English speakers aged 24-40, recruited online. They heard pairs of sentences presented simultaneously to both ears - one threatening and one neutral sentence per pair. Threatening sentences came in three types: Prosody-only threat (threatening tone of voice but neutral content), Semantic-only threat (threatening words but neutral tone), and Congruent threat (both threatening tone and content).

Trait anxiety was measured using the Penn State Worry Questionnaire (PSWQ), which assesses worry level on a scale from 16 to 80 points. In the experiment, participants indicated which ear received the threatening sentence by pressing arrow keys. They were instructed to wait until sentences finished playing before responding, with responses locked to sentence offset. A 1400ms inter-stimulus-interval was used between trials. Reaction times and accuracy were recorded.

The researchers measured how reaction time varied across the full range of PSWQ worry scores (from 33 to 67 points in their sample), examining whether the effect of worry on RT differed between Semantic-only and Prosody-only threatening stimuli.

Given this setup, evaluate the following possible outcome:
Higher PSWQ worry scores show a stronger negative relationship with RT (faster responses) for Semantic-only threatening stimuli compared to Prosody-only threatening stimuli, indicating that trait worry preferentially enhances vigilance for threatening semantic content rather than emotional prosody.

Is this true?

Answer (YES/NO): NO